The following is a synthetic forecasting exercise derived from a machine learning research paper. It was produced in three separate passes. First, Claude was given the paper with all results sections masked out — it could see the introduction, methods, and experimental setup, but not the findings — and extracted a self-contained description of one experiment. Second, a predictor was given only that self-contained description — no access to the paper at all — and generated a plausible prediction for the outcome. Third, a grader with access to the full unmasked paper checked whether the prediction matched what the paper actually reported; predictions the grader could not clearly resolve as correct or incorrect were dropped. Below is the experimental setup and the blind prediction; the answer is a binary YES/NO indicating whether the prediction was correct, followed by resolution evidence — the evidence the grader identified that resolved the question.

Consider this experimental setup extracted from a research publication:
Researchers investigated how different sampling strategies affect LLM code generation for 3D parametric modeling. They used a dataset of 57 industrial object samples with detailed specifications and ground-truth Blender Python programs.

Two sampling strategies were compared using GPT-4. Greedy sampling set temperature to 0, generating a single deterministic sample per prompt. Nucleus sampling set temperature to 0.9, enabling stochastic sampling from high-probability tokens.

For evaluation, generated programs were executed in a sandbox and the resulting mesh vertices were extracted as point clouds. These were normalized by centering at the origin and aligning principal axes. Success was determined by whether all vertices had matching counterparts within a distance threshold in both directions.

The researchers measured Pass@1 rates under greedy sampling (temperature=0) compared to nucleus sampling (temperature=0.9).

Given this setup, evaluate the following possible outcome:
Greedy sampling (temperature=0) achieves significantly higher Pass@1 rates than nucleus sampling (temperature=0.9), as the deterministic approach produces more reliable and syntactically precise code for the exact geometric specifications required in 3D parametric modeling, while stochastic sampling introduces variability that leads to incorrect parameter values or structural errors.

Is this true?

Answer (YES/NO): NO